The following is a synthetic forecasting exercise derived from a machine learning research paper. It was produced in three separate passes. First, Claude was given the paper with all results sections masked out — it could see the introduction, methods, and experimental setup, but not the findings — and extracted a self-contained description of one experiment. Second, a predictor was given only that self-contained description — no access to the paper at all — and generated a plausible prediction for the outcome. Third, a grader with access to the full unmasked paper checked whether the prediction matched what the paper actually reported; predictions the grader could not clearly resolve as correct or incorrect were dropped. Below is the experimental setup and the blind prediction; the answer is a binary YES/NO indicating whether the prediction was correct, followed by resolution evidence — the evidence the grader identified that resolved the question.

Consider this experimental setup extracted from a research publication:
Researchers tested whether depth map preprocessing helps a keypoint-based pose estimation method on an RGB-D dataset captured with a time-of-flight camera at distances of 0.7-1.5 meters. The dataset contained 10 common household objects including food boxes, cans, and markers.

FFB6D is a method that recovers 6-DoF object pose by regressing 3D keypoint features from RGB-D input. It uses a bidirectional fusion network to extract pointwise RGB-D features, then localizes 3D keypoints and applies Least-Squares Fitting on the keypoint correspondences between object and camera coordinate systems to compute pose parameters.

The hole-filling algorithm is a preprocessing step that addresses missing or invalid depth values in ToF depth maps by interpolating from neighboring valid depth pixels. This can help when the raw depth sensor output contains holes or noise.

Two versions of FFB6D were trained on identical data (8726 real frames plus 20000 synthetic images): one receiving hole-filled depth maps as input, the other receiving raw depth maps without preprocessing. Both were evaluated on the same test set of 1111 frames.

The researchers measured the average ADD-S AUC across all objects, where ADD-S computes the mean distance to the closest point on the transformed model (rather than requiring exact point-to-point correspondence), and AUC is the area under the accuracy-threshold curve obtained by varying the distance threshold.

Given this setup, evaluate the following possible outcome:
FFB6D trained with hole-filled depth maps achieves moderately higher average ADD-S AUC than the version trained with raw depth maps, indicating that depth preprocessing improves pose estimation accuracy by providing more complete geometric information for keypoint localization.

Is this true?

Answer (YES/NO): NO